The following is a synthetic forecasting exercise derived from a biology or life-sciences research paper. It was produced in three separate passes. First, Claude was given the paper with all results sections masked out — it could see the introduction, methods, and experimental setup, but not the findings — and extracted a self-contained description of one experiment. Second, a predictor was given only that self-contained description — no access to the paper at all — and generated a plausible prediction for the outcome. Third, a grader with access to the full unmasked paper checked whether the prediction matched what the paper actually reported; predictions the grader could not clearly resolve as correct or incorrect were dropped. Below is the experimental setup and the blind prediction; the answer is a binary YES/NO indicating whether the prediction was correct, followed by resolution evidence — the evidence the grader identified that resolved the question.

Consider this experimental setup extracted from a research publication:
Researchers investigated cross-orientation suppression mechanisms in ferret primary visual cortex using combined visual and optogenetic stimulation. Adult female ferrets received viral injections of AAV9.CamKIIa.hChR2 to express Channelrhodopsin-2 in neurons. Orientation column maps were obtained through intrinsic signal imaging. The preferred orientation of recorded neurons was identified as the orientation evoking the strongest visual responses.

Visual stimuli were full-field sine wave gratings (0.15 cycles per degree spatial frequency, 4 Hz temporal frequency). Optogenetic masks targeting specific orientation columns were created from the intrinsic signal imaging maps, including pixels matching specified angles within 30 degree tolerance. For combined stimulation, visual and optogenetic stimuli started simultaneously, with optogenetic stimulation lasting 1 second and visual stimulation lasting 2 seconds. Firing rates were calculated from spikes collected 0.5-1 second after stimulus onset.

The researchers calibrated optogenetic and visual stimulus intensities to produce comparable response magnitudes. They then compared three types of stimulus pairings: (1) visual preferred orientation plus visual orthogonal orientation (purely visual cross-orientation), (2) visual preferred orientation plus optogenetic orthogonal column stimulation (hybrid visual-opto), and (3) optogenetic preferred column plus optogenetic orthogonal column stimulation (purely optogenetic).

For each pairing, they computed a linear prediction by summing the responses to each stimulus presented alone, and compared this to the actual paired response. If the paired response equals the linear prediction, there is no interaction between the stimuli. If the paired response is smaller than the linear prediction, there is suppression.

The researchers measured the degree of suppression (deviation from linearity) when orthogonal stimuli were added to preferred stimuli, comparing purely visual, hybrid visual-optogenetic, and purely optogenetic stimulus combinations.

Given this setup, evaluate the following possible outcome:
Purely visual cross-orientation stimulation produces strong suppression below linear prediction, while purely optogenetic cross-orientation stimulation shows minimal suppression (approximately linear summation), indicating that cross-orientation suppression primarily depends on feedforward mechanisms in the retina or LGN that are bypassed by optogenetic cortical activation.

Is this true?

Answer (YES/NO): YES